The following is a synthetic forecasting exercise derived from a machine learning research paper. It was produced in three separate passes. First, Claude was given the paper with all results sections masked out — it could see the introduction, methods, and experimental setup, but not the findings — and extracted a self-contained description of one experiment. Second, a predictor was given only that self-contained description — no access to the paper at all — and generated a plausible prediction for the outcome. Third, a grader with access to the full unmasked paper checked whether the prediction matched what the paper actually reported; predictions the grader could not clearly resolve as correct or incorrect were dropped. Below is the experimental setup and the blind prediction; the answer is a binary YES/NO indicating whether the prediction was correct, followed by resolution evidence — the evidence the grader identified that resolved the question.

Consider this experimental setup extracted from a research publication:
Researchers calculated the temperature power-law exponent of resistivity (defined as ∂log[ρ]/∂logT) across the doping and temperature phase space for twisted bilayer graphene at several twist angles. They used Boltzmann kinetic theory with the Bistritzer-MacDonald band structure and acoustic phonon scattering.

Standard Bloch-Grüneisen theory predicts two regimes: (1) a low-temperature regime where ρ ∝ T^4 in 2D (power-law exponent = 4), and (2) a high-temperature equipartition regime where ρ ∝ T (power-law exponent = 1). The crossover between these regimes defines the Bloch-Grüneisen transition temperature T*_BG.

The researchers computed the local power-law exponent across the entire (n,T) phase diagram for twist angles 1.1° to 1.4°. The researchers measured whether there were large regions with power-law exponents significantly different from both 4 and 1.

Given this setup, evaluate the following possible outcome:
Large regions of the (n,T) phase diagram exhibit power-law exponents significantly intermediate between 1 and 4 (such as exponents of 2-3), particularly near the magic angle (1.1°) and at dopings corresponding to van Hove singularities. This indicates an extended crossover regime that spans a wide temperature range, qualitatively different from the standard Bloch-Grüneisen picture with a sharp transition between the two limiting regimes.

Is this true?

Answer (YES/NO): NO